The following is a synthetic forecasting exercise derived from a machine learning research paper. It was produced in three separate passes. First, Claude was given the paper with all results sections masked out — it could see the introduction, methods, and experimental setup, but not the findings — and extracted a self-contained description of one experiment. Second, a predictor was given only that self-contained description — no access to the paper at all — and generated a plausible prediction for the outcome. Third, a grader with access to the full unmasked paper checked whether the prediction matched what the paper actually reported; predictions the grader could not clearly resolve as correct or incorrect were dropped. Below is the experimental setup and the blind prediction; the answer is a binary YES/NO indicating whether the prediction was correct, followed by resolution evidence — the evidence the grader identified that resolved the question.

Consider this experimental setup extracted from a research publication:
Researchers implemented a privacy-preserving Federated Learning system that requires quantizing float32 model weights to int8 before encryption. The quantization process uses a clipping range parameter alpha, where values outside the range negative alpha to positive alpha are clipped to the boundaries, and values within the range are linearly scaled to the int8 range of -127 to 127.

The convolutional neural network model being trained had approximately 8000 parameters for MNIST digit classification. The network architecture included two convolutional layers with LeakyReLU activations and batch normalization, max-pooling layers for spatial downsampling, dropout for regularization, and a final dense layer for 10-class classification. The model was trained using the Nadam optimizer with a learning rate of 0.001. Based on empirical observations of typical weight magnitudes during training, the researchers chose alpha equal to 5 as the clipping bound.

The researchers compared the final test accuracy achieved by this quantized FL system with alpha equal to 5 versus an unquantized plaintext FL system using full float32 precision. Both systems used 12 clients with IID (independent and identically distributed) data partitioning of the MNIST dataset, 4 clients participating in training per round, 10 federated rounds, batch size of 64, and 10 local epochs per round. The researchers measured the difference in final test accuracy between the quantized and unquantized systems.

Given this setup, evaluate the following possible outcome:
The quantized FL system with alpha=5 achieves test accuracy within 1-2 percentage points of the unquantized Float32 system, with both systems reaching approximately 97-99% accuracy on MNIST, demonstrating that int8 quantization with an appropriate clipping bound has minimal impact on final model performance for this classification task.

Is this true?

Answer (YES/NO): YES